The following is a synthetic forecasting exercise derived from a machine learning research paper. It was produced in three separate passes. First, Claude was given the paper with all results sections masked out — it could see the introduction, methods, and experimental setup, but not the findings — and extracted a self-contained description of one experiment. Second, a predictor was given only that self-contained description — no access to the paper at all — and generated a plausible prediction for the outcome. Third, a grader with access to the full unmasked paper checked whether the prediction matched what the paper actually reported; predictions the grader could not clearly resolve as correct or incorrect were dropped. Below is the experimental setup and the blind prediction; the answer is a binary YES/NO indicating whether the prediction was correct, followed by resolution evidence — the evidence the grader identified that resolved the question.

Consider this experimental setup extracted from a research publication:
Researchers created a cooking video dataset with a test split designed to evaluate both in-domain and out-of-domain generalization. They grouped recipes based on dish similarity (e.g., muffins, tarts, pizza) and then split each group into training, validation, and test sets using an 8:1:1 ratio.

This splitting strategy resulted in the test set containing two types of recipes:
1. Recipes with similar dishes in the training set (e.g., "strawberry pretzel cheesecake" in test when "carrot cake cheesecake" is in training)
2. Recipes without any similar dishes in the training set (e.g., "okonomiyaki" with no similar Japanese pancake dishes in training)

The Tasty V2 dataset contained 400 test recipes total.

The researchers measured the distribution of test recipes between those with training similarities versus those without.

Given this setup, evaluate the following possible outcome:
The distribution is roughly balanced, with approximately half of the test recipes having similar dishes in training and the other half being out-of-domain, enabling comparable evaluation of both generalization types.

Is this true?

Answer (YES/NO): NO